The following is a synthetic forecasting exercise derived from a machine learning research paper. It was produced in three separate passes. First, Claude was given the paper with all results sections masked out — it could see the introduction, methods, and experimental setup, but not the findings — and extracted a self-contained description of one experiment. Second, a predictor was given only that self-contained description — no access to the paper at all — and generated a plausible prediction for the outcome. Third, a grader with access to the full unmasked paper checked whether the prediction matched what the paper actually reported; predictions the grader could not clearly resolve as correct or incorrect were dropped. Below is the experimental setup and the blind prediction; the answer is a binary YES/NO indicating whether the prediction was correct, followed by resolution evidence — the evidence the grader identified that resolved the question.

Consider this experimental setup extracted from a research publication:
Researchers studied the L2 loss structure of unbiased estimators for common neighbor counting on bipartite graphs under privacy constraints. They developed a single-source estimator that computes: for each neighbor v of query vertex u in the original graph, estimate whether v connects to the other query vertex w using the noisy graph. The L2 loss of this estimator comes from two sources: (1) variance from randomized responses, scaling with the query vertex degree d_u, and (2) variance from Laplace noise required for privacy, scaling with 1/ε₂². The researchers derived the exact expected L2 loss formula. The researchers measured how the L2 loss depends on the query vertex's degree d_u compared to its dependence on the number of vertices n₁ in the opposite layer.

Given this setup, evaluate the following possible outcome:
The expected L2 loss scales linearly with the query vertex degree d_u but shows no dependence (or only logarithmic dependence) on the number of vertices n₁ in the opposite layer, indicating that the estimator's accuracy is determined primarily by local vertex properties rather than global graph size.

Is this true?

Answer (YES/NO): YES